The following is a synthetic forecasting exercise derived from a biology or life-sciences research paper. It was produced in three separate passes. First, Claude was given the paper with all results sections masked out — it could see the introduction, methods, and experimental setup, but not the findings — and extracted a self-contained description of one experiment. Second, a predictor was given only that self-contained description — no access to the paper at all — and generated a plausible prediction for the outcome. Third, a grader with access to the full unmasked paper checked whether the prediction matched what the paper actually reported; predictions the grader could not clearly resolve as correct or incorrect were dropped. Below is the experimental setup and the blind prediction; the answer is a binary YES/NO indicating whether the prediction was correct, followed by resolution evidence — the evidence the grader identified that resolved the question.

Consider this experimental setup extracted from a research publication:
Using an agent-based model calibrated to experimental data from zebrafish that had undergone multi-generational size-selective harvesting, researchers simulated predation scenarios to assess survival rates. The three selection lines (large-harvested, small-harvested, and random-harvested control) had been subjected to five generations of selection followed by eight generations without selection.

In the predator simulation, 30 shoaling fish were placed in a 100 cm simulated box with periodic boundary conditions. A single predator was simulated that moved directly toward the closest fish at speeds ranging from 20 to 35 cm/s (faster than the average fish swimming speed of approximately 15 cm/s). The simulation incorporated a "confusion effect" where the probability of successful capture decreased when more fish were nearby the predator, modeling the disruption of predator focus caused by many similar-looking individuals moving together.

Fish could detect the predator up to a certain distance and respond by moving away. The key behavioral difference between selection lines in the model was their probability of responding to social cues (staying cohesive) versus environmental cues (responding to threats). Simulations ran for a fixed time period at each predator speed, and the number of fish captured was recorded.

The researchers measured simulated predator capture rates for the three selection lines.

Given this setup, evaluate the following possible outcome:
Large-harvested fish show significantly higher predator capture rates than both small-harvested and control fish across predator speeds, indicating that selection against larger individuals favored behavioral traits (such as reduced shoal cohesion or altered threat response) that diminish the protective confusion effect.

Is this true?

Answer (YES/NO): NO